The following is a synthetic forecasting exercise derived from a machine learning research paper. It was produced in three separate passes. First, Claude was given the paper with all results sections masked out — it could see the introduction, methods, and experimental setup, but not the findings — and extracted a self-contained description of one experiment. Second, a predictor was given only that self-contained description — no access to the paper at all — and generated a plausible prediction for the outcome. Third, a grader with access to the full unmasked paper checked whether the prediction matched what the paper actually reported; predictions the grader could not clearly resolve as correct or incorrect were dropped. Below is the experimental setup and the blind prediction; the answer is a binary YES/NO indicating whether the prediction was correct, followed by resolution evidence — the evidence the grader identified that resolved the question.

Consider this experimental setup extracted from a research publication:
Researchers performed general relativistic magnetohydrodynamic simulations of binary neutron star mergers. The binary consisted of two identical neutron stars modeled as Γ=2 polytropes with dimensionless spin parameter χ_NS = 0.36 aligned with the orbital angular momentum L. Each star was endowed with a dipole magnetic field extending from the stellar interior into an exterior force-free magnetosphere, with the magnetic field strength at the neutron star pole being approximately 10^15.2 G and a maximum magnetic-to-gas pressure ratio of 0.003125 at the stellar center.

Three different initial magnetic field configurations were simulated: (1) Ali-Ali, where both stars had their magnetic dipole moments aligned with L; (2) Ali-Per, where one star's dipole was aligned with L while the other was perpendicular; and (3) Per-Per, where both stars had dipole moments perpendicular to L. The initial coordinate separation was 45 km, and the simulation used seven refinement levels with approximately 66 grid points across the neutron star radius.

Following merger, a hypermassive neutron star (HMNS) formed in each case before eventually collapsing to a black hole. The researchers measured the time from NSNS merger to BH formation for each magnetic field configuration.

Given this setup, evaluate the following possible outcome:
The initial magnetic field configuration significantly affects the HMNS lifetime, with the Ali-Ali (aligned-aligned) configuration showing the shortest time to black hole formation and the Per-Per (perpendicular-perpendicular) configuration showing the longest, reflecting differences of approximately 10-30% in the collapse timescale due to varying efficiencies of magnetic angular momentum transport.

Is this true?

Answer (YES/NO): NO